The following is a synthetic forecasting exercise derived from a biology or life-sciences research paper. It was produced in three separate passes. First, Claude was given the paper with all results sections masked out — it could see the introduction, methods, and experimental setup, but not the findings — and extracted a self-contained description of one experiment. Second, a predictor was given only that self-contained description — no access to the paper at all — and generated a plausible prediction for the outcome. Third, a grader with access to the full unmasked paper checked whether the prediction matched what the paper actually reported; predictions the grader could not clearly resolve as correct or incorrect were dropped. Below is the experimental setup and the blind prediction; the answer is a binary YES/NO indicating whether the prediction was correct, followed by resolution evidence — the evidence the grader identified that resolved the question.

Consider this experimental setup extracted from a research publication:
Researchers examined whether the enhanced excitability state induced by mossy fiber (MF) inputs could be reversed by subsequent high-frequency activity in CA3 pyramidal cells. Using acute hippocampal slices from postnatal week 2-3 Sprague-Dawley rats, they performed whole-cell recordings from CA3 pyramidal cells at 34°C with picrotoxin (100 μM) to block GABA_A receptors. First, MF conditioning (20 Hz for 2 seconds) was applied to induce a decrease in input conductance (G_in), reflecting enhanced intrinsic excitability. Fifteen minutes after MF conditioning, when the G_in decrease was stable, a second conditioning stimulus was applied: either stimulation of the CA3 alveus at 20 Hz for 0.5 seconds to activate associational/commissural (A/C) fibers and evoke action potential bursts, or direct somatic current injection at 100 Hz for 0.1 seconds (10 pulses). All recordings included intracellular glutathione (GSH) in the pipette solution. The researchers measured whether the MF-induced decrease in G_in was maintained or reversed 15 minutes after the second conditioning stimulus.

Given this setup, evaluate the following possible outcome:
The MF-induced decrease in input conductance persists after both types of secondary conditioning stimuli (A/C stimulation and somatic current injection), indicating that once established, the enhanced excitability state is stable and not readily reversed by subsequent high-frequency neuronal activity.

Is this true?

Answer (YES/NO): NO